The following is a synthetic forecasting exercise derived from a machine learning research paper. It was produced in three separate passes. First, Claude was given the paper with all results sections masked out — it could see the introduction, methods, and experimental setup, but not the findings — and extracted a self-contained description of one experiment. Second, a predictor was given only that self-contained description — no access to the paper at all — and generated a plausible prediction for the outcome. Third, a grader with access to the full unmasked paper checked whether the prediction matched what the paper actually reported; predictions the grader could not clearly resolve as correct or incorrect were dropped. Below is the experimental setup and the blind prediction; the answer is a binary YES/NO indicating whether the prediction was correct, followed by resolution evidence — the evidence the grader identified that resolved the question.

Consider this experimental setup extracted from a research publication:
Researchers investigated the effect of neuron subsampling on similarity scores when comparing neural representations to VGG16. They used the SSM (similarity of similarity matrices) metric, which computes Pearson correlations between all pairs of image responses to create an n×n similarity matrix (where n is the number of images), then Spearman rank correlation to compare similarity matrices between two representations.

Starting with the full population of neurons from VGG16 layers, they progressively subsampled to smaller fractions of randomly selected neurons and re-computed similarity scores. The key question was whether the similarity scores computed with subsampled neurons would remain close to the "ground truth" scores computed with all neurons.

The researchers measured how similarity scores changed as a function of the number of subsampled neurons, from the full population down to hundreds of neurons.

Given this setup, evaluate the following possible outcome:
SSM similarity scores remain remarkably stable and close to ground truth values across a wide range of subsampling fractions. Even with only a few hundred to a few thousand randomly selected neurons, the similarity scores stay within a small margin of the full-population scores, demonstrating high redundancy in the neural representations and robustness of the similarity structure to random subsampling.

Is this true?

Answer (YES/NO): NO